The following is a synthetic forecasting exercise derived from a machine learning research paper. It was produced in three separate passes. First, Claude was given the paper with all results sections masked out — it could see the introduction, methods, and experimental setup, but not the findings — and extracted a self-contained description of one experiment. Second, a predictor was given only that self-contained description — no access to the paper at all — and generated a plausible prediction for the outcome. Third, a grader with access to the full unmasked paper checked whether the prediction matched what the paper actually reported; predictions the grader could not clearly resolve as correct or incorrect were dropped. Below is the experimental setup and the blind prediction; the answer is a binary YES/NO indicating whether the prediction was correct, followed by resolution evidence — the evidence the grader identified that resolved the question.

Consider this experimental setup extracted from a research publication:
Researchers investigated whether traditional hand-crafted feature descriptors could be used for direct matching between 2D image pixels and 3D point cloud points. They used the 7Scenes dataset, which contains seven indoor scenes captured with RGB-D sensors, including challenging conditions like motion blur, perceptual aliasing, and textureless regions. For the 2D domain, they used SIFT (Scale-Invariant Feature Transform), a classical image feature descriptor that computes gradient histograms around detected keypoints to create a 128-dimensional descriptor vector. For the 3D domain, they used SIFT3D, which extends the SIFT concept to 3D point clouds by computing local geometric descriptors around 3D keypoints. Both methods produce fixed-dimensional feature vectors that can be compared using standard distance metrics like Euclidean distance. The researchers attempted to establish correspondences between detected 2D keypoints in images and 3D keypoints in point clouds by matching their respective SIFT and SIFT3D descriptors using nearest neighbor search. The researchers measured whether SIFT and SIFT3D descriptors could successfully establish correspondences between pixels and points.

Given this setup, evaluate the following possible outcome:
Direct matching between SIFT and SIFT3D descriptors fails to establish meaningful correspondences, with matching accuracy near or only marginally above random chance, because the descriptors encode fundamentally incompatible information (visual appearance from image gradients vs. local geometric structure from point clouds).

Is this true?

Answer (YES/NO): YES